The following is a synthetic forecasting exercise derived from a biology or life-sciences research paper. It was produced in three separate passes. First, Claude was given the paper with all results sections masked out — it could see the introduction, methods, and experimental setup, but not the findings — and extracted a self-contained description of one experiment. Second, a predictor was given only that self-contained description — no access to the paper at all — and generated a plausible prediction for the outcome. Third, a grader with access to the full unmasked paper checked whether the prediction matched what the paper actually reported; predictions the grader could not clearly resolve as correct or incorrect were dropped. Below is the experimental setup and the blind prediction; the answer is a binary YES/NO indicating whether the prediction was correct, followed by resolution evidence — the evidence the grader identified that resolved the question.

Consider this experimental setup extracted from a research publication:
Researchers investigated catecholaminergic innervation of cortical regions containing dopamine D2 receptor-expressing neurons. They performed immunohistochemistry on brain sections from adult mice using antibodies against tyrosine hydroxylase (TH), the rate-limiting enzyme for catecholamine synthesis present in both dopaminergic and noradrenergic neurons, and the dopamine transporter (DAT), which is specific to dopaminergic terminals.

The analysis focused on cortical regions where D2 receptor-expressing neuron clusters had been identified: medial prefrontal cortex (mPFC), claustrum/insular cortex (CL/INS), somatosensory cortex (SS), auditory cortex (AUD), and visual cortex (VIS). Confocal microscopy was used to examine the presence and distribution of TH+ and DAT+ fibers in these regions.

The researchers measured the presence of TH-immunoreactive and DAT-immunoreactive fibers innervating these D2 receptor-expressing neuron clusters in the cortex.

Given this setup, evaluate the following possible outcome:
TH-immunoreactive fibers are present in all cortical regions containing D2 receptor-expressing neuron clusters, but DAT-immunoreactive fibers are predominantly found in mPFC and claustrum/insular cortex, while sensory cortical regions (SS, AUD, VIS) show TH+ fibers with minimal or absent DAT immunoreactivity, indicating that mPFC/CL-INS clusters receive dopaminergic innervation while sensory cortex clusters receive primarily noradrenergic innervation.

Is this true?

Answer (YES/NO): NO